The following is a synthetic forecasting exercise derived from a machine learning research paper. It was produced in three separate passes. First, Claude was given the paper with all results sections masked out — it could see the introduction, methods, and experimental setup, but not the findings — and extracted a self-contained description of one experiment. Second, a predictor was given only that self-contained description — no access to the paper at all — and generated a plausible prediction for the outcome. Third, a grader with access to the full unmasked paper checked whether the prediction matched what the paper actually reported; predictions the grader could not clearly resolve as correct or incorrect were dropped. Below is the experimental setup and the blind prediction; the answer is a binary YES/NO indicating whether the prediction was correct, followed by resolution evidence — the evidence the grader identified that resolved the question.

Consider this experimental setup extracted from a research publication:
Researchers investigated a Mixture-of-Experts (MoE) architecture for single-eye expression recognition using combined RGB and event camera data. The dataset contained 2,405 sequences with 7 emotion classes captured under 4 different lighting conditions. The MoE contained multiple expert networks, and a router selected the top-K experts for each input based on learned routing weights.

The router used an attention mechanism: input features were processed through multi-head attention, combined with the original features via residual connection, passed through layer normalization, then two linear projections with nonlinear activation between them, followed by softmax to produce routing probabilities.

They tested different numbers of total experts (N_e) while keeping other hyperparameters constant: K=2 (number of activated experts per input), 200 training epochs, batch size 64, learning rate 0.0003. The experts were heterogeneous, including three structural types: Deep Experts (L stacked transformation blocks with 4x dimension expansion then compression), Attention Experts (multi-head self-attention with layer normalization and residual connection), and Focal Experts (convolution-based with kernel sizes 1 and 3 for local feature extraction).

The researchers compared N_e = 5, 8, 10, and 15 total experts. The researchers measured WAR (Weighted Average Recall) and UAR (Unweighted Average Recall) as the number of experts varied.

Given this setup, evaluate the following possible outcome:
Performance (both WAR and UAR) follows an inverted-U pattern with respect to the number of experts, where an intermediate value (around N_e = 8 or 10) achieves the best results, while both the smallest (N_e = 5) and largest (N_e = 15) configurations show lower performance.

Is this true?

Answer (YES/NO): NO